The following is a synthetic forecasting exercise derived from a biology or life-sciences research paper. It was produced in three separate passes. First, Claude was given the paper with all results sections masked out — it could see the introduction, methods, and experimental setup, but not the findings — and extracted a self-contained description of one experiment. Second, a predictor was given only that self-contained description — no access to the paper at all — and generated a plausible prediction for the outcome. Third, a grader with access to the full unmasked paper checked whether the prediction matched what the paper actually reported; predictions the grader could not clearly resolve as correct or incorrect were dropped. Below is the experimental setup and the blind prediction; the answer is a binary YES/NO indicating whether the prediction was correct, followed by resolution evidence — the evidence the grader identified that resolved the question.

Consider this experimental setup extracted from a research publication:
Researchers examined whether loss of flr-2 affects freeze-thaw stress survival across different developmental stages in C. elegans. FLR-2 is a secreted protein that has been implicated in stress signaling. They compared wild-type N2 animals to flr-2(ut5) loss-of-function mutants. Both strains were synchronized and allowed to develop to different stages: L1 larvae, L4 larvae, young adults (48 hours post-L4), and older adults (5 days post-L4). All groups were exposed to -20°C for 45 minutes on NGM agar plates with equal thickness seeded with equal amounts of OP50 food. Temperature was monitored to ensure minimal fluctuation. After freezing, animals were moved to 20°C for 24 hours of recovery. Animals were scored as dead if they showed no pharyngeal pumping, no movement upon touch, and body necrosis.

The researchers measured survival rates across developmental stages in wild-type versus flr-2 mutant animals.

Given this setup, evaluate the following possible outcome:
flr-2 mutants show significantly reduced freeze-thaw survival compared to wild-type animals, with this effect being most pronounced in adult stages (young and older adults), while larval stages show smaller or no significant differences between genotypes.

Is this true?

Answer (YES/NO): NO